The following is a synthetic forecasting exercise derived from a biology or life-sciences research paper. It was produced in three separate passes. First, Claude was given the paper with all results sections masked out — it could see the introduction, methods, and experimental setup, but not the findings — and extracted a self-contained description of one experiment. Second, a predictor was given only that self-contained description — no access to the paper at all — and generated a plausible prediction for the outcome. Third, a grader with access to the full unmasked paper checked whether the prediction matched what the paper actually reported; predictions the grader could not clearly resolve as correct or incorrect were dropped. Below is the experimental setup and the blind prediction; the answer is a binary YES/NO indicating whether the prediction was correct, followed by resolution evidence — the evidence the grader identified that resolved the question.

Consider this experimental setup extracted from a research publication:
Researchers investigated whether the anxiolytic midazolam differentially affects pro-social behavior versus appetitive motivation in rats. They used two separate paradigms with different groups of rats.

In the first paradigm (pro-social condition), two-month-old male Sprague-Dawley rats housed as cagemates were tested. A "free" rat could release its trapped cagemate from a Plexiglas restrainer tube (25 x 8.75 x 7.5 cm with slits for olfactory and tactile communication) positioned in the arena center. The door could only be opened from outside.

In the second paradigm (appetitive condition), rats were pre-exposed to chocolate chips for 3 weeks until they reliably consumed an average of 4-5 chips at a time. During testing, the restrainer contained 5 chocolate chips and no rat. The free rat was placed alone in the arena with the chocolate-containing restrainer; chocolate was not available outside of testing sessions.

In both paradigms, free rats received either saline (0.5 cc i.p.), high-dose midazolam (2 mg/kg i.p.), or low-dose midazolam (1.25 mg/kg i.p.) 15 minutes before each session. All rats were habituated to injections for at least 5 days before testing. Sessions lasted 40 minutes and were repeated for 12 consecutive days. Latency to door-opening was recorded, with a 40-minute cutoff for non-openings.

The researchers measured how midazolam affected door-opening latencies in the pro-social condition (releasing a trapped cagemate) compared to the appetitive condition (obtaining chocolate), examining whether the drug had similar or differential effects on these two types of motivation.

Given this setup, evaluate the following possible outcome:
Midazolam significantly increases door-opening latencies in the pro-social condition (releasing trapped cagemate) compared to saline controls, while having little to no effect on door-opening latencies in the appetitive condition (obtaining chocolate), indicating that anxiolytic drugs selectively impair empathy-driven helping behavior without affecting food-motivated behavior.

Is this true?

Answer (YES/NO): NO